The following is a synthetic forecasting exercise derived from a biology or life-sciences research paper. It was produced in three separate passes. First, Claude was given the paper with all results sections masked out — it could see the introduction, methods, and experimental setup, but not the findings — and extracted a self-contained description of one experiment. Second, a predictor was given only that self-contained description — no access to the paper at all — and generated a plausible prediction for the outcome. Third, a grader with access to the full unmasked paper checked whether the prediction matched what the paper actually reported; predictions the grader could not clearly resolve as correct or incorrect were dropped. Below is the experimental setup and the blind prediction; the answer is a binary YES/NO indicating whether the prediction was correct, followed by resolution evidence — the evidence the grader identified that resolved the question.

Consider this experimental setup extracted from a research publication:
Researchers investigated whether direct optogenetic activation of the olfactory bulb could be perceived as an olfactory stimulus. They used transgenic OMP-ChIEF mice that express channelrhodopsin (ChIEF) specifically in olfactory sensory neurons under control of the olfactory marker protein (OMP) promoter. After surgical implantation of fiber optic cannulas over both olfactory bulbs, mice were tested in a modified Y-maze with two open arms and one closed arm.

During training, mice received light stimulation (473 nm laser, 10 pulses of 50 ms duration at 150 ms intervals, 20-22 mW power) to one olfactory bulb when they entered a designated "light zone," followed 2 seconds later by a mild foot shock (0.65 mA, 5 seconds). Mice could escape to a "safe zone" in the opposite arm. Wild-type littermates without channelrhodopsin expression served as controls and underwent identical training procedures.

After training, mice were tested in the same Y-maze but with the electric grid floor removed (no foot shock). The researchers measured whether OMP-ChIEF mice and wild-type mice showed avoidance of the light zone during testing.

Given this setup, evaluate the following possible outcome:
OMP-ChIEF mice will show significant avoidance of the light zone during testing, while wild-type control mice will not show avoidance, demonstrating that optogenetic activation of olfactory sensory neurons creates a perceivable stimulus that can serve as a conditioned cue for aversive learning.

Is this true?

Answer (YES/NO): YES